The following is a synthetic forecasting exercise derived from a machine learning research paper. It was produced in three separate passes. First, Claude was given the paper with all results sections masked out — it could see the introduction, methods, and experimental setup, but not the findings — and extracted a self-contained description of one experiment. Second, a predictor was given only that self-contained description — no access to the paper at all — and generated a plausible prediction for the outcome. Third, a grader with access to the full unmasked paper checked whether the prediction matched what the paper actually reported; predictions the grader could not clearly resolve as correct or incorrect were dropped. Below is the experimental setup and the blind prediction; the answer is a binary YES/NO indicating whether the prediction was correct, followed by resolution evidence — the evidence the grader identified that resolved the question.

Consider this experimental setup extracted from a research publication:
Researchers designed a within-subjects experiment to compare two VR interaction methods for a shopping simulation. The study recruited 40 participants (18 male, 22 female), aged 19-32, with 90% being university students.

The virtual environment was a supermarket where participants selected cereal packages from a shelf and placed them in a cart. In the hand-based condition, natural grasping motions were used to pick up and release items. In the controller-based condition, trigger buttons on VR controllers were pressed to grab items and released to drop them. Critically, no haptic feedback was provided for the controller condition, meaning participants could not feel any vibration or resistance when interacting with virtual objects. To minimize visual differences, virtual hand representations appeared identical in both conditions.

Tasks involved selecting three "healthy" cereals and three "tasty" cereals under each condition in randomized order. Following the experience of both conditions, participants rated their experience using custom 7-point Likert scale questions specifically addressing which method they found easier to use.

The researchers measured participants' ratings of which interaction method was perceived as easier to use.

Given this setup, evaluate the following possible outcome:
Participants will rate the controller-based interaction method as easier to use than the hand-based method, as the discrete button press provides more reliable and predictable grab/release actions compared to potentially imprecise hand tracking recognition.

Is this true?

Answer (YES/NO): NO